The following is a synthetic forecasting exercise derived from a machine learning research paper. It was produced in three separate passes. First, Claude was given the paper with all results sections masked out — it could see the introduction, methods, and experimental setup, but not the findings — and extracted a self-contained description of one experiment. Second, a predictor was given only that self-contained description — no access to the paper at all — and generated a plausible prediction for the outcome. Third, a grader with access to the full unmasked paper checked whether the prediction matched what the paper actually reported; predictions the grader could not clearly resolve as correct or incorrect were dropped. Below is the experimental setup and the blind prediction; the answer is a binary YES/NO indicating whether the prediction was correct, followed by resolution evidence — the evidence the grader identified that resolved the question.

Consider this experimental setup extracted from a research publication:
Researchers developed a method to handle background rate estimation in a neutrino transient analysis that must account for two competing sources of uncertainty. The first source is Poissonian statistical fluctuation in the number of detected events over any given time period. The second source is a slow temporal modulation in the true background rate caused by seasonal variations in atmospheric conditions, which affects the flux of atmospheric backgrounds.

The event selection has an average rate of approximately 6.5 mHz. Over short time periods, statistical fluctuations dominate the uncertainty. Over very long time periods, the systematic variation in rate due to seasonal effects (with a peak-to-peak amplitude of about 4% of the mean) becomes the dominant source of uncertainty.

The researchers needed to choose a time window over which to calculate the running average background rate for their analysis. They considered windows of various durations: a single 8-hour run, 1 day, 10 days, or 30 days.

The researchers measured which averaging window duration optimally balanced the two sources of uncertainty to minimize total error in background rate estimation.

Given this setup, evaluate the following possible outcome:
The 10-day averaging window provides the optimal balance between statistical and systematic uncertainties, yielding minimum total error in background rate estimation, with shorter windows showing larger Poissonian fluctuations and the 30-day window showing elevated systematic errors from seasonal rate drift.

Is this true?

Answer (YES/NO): YES